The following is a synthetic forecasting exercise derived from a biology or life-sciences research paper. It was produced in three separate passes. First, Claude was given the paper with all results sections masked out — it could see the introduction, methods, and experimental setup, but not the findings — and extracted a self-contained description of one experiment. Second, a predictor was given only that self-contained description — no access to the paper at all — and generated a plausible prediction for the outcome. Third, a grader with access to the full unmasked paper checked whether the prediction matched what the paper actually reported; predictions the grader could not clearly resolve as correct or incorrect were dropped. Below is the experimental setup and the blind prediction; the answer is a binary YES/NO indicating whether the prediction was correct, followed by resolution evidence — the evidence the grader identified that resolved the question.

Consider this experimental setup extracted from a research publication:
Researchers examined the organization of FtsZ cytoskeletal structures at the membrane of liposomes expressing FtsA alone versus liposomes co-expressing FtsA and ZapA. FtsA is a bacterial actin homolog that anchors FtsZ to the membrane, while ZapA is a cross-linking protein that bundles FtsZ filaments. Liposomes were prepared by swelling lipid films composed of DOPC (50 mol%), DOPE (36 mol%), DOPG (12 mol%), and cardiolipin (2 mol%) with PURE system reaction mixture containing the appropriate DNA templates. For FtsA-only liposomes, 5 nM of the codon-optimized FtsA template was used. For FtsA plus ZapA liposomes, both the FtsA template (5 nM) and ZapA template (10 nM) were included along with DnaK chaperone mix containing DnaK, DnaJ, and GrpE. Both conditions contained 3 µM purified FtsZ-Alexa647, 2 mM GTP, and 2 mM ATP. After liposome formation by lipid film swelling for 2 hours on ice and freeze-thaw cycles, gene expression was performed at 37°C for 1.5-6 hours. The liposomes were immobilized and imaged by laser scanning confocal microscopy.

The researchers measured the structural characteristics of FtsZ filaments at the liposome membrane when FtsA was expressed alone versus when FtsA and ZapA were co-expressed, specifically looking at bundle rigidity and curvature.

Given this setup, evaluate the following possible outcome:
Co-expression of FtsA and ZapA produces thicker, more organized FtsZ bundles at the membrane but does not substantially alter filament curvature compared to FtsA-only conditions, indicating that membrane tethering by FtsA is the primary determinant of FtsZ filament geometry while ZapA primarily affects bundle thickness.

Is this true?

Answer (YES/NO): NO